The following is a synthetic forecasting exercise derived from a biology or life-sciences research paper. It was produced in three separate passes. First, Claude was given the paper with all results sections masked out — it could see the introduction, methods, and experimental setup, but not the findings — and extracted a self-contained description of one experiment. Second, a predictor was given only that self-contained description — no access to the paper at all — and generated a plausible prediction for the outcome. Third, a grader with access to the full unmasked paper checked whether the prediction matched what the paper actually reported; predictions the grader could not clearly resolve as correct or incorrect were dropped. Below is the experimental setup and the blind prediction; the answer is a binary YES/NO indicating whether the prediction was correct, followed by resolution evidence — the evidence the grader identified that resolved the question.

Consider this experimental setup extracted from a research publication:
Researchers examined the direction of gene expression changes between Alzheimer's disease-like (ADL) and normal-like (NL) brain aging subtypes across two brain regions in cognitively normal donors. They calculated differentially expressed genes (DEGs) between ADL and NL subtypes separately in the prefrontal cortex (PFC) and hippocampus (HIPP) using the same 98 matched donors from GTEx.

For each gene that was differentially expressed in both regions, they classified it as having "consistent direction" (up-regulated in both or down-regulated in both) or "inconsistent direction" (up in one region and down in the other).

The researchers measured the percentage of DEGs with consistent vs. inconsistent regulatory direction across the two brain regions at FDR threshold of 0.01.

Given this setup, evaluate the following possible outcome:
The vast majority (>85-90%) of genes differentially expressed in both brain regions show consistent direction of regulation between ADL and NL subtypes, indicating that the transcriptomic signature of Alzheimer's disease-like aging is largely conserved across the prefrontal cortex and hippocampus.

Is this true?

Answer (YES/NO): YES